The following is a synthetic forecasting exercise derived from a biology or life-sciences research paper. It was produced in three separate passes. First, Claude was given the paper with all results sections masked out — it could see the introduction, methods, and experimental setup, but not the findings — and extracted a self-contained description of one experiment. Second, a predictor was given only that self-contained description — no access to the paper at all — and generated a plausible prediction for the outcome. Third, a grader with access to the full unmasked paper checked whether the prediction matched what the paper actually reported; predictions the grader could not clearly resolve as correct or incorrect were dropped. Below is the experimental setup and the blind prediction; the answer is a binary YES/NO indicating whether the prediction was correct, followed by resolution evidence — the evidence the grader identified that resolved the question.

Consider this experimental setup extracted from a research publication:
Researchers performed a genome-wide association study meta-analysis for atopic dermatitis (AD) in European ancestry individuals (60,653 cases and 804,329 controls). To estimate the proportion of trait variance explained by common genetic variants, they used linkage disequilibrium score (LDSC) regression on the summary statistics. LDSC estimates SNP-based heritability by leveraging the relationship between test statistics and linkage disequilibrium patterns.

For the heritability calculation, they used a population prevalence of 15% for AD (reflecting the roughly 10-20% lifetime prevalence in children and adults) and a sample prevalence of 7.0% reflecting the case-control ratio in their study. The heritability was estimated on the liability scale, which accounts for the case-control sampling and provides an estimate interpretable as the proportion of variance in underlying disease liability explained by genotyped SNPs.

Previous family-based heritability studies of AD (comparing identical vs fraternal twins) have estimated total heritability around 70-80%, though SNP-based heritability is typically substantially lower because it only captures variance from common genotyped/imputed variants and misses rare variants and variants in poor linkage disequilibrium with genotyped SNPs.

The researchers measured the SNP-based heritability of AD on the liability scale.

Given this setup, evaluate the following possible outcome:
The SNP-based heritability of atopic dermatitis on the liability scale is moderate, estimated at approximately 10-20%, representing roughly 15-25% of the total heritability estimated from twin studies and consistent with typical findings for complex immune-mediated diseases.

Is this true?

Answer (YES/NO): NO